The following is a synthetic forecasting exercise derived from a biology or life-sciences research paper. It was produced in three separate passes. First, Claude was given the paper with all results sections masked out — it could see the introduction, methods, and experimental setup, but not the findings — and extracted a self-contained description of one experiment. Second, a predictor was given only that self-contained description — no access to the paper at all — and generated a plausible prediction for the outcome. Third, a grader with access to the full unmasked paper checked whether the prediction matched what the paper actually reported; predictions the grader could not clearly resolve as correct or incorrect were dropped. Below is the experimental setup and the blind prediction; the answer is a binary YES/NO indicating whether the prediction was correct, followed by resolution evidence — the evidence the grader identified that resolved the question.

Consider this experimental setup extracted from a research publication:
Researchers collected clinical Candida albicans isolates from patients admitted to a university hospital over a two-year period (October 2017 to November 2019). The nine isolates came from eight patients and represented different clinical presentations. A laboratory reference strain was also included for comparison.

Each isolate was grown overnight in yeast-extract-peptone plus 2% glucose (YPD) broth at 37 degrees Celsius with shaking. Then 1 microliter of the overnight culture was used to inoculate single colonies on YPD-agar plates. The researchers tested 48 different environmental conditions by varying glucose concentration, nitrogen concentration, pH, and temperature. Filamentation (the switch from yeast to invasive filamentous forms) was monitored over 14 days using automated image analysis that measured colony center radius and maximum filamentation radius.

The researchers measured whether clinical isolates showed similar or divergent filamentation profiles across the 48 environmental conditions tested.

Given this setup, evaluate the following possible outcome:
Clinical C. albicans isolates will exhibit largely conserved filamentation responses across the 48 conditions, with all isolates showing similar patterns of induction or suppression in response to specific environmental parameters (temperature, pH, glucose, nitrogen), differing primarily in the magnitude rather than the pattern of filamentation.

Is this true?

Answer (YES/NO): NO